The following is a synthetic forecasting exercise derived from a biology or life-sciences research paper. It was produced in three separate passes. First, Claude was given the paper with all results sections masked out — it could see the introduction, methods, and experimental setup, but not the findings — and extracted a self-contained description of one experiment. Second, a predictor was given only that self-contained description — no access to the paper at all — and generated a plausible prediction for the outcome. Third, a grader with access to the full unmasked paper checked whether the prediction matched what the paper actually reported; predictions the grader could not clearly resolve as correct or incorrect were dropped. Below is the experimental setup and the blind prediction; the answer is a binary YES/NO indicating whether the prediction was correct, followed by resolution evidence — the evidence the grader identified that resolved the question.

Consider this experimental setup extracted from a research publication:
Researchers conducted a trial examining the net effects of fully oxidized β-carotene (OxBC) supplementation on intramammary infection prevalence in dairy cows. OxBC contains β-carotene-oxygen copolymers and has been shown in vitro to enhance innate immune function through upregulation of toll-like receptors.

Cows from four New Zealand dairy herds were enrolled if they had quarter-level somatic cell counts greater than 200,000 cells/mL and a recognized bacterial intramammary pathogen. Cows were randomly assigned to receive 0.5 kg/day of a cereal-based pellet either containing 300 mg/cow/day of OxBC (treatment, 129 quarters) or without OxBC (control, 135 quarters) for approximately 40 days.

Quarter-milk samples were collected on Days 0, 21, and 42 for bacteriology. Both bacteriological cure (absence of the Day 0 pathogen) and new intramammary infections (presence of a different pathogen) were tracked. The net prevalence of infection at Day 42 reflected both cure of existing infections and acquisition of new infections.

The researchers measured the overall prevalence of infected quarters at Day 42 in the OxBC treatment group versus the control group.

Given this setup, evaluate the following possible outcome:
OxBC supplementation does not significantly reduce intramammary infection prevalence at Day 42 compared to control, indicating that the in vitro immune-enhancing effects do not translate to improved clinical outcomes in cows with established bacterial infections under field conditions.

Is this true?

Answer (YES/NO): NO